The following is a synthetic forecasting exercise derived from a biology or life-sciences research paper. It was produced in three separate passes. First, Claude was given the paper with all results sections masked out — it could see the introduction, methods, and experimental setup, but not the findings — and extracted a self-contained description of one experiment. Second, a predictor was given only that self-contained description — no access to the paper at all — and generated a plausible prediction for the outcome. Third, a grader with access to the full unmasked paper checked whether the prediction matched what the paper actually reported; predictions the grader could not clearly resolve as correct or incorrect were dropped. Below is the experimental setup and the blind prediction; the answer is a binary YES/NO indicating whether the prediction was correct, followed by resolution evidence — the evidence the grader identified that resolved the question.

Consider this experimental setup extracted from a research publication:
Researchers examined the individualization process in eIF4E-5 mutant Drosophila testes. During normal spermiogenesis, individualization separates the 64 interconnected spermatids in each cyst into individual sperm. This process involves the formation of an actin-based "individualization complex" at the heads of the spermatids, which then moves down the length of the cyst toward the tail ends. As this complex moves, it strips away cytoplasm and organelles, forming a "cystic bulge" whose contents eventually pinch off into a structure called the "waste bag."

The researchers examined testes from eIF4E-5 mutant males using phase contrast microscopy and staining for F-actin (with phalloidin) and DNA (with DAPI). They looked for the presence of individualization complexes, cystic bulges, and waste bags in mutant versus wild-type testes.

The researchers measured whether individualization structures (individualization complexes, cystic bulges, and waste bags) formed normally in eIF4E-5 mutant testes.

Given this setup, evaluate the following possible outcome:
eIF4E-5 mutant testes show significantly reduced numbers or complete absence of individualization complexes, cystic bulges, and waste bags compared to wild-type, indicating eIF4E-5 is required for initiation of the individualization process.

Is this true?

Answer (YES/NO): NO